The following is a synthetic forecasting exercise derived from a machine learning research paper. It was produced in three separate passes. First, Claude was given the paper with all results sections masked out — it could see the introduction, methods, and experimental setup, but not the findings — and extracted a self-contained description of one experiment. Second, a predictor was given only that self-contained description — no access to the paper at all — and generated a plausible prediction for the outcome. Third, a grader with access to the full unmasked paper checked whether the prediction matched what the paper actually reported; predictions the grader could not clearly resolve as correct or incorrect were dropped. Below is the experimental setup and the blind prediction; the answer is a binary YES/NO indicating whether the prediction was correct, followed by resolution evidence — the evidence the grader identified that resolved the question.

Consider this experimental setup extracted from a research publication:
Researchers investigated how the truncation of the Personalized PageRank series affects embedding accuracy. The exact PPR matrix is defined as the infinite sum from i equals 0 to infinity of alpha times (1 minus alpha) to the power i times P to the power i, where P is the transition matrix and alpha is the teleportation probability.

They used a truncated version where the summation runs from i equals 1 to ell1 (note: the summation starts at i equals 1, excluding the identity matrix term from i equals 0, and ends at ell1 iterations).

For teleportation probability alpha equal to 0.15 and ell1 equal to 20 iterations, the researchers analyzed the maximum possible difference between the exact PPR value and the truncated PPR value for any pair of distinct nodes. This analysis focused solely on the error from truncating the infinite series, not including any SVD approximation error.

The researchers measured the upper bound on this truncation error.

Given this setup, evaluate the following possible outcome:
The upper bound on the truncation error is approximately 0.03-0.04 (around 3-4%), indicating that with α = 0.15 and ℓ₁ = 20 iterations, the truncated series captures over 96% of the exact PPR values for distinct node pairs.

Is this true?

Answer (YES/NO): YES